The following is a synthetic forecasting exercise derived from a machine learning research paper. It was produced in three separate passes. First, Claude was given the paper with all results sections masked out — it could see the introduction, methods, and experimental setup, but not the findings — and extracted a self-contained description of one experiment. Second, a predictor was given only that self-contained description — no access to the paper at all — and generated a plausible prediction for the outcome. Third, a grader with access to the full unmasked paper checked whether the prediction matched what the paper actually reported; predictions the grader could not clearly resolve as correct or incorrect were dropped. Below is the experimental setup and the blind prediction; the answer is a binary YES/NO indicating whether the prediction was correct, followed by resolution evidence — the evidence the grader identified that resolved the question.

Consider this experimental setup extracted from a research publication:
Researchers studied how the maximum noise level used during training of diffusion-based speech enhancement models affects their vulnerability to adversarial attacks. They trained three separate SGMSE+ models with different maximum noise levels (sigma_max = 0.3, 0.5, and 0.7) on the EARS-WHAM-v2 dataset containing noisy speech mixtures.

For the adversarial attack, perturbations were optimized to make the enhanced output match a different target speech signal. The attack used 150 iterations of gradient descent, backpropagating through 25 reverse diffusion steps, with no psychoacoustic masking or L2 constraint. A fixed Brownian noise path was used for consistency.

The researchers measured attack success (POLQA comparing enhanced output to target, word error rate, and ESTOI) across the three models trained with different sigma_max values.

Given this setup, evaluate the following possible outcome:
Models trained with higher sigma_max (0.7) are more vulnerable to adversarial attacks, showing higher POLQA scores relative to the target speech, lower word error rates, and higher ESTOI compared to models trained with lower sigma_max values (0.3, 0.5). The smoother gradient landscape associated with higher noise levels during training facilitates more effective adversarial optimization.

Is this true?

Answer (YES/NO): YES